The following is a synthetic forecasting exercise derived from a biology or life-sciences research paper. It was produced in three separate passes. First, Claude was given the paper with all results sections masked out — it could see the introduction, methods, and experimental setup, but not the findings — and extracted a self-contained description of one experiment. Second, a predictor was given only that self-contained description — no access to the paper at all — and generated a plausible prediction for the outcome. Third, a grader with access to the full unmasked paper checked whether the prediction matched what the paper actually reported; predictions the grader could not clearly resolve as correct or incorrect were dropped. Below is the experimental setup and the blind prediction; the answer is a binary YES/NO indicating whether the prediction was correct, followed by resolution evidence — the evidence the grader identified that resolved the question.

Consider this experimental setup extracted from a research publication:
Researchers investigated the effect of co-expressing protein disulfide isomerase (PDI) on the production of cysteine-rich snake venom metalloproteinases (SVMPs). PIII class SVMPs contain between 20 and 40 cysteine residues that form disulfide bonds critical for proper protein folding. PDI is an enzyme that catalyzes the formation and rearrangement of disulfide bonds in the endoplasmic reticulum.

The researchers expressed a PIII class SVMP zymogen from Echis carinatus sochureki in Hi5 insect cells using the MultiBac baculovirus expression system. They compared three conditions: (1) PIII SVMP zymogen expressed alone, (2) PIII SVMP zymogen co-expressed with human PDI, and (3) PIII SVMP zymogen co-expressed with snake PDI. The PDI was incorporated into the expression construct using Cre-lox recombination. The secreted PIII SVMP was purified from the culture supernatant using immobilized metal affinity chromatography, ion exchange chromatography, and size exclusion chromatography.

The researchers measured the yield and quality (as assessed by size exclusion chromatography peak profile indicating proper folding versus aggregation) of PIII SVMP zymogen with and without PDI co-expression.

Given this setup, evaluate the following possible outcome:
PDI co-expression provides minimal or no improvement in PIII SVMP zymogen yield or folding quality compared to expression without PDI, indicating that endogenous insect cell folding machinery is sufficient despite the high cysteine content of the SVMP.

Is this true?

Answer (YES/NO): YES